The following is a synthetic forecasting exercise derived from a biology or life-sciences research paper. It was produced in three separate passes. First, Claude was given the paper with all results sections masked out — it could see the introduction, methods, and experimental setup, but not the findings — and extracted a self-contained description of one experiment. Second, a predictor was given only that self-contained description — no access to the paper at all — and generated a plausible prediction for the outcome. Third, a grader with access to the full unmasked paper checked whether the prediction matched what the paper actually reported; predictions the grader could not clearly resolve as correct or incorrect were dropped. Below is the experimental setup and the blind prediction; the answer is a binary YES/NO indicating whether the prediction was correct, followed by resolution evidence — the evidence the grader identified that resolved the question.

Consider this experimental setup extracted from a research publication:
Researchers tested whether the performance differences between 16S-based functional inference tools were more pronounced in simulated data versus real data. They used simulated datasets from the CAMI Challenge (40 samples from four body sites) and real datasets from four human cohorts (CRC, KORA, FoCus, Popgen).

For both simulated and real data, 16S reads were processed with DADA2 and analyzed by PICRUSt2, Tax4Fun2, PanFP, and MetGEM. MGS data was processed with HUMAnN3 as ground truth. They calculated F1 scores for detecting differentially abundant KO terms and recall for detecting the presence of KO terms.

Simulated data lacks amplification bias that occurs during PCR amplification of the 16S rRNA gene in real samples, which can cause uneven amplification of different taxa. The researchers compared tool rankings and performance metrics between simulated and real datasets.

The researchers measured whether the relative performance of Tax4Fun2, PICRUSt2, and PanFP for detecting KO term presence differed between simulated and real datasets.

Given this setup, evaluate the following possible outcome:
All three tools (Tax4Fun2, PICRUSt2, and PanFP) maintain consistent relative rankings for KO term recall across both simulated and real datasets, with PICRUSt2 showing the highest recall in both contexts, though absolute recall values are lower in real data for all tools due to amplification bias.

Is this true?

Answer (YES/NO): NO